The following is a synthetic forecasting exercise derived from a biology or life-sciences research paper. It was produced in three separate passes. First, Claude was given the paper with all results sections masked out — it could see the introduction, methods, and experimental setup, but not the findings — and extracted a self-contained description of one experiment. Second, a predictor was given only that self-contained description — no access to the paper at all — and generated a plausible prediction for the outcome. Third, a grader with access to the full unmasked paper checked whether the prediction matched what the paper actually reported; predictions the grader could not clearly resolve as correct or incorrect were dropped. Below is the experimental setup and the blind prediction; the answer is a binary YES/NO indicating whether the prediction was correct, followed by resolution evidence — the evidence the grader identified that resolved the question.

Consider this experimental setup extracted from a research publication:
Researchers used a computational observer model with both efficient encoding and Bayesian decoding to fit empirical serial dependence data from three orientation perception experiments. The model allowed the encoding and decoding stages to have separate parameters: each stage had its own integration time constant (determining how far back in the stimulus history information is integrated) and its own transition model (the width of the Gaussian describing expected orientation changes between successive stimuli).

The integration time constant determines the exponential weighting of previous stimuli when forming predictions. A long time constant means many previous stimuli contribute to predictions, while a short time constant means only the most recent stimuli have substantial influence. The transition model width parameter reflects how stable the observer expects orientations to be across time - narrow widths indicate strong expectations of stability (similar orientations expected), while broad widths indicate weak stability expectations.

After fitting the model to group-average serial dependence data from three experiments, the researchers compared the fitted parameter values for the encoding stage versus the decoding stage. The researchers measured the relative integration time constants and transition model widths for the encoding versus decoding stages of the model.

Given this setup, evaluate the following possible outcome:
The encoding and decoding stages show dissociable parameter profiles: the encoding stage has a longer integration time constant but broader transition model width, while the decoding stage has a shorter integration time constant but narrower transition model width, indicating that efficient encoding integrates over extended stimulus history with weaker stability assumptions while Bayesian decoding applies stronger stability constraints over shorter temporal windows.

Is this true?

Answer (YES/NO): YES